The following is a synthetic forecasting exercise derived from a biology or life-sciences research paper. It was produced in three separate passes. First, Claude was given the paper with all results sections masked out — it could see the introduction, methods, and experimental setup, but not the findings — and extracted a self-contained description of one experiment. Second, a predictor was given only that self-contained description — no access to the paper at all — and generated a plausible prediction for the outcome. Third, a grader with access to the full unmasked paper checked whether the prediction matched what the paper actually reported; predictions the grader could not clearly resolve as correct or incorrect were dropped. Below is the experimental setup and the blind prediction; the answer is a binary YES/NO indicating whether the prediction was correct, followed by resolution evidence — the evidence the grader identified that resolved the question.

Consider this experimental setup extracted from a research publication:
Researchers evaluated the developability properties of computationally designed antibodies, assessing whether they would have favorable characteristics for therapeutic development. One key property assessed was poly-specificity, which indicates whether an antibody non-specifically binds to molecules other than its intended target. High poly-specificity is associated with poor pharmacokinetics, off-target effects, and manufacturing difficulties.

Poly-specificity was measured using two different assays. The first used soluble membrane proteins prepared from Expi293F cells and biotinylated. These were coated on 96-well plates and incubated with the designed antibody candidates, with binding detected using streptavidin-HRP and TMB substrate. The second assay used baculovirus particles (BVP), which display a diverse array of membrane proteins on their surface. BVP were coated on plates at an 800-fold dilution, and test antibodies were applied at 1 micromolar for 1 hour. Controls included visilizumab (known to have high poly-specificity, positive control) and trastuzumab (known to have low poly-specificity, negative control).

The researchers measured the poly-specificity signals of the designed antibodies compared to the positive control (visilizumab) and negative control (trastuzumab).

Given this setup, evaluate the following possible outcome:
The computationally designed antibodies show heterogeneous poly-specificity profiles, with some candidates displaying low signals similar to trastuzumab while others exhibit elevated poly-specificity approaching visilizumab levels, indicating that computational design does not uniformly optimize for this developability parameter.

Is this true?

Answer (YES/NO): NO